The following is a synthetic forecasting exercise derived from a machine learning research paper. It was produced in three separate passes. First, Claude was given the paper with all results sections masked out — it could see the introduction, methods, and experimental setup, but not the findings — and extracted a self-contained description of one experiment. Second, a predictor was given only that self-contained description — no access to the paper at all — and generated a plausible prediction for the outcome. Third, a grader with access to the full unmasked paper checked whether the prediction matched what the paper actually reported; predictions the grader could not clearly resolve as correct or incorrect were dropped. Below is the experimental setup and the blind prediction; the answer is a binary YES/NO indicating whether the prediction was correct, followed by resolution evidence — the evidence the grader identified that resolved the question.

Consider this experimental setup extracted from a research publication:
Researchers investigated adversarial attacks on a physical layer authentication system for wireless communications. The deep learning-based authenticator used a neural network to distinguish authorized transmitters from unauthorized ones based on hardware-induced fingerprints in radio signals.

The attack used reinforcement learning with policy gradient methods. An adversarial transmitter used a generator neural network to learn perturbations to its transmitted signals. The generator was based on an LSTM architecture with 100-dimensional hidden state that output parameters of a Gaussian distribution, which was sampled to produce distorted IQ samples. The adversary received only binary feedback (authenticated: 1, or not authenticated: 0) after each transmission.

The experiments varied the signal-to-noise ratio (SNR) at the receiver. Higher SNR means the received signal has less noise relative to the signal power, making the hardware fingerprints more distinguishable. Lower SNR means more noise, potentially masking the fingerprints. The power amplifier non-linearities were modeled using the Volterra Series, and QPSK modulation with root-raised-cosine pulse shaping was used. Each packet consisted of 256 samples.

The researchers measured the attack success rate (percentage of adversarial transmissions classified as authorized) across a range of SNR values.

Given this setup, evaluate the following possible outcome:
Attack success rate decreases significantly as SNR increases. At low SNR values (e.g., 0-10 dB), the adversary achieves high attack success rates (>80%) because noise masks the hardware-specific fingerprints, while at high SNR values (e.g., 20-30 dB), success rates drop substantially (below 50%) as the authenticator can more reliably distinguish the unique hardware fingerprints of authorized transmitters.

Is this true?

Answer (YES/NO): NO